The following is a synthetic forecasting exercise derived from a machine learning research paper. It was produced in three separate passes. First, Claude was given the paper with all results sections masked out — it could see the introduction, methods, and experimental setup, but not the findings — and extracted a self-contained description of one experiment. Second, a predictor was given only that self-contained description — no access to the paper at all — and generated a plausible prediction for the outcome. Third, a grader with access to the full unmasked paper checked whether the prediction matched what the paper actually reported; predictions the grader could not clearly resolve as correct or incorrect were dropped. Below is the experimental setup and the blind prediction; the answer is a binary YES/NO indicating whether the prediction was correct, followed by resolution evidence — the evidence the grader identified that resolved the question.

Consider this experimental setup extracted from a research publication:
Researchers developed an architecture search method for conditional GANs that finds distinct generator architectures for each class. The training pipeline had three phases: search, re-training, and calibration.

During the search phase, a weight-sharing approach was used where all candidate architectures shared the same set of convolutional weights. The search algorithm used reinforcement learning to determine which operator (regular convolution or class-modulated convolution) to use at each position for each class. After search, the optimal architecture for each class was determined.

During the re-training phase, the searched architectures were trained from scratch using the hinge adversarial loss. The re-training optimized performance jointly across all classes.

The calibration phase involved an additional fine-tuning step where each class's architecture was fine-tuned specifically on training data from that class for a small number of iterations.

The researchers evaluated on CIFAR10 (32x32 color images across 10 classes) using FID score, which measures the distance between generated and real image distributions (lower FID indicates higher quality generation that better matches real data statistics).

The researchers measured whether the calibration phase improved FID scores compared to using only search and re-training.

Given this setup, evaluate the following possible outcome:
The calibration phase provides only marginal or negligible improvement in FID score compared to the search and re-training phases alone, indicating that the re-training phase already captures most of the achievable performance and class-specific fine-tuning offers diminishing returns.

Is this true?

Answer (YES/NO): NO